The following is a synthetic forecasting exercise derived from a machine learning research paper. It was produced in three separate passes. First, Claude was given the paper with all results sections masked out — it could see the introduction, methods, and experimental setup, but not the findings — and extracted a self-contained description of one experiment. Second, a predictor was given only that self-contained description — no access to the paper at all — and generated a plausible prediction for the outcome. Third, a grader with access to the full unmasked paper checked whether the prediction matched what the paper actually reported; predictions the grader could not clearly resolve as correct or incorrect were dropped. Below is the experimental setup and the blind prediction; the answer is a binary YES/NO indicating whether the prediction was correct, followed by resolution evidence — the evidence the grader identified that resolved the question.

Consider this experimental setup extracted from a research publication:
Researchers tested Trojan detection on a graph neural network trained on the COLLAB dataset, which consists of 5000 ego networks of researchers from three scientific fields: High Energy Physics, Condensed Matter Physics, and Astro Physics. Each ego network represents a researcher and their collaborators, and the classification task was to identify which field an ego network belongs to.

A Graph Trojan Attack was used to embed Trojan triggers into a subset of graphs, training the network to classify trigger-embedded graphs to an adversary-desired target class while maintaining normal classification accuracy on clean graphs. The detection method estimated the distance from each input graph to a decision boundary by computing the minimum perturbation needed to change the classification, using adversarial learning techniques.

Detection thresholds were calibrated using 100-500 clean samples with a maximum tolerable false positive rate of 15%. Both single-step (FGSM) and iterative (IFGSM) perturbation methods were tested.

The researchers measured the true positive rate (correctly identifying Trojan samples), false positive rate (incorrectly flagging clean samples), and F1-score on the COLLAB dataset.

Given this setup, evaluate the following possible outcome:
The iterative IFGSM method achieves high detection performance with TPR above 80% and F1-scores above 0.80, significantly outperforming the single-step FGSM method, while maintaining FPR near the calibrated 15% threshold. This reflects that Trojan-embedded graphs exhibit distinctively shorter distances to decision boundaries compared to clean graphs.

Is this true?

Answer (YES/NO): NO